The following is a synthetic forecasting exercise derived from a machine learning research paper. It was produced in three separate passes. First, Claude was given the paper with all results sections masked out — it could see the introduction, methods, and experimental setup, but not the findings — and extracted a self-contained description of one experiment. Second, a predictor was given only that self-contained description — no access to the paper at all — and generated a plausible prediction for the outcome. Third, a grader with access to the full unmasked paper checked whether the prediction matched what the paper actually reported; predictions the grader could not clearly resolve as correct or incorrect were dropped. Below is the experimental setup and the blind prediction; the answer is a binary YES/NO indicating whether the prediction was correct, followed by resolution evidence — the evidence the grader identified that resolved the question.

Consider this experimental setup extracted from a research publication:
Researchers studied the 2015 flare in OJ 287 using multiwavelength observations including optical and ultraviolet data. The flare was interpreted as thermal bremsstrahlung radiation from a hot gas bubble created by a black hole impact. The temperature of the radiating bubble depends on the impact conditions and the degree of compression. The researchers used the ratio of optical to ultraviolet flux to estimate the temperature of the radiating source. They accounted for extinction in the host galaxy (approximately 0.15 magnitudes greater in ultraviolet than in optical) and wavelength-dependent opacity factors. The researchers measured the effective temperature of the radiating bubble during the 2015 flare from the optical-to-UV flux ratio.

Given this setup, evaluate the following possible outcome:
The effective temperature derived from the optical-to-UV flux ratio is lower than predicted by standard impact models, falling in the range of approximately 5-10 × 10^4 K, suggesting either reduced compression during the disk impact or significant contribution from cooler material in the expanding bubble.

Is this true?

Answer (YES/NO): YES